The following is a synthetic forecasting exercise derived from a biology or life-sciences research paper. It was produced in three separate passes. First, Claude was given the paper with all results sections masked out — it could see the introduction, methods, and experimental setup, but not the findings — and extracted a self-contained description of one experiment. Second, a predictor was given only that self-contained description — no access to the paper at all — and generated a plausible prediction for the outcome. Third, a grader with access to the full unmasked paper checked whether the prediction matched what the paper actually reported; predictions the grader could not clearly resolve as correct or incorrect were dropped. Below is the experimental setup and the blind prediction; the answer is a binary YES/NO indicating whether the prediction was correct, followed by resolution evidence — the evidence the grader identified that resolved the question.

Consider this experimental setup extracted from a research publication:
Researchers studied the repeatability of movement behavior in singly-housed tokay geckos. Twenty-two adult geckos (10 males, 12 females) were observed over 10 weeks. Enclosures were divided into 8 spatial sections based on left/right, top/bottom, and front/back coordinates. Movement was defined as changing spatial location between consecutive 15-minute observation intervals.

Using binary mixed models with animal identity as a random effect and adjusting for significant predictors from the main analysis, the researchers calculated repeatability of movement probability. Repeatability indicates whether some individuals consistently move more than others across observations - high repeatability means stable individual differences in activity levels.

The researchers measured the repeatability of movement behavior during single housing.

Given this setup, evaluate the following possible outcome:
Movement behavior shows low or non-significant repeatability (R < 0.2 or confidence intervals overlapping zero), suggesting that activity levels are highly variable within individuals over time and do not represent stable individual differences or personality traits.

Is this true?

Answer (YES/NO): YES